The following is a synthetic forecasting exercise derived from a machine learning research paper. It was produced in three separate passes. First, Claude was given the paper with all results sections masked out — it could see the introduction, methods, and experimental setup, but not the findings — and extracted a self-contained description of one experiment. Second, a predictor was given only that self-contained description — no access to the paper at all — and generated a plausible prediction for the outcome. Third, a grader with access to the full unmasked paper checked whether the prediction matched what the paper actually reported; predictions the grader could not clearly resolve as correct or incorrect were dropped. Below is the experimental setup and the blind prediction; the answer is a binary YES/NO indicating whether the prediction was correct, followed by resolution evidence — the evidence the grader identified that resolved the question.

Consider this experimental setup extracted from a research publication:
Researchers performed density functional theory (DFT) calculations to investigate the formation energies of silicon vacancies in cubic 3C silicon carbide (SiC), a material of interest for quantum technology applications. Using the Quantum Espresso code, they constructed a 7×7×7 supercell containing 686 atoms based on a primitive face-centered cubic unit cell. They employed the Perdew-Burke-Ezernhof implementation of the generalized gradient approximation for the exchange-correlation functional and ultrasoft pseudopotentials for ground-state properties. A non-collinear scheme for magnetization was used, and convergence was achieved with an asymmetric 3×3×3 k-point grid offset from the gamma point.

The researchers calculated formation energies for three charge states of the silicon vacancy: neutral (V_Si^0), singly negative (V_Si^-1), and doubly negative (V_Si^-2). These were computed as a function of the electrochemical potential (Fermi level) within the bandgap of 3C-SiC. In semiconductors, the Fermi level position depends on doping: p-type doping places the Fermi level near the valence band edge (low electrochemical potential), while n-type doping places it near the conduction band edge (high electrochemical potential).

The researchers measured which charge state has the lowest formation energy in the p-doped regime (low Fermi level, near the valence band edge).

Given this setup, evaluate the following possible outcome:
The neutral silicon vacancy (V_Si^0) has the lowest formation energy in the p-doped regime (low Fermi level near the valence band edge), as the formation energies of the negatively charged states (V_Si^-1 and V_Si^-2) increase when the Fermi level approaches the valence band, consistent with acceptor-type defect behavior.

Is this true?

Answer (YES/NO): YES